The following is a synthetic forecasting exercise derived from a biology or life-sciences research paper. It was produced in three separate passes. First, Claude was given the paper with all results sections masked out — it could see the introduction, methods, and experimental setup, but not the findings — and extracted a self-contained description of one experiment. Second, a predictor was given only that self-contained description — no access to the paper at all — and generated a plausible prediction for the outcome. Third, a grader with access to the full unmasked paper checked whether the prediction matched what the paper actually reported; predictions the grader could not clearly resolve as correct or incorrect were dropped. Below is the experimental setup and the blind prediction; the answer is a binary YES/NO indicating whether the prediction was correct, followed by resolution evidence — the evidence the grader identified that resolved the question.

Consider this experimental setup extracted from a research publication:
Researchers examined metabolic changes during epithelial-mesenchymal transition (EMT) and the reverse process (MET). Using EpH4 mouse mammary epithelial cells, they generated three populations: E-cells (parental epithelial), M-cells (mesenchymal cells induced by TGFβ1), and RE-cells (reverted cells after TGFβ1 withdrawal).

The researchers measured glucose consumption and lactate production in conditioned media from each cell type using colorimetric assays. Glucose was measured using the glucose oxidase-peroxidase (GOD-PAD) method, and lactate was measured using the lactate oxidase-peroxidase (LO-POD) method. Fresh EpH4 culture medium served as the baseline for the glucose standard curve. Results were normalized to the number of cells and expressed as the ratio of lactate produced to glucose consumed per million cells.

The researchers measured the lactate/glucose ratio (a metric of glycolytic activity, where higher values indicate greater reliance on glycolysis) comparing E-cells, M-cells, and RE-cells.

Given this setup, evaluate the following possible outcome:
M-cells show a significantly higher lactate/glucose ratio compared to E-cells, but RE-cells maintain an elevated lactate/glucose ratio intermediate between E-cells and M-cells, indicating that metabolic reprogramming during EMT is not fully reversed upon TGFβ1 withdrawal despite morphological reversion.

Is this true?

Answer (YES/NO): NO